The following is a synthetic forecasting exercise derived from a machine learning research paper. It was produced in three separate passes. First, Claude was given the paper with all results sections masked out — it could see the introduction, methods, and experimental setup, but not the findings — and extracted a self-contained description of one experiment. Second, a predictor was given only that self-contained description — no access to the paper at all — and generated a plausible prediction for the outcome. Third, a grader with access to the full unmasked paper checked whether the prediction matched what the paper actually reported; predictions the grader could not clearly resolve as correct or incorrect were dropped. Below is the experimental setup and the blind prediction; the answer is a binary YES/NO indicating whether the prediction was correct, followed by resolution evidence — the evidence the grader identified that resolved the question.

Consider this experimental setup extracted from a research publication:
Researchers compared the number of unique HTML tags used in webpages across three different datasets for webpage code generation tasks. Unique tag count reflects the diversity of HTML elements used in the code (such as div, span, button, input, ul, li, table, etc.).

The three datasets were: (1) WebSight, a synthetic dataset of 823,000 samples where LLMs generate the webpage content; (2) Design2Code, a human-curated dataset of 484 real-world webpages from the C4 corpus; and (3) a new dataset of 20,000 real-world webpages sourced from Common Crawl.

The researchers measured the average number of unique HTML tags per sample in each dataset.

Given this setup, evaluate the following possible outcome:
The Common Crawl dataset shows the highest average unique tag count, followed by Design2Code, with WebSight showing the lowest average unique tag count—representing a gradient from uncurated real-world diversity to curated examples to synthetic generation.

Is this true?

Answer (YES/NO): NO